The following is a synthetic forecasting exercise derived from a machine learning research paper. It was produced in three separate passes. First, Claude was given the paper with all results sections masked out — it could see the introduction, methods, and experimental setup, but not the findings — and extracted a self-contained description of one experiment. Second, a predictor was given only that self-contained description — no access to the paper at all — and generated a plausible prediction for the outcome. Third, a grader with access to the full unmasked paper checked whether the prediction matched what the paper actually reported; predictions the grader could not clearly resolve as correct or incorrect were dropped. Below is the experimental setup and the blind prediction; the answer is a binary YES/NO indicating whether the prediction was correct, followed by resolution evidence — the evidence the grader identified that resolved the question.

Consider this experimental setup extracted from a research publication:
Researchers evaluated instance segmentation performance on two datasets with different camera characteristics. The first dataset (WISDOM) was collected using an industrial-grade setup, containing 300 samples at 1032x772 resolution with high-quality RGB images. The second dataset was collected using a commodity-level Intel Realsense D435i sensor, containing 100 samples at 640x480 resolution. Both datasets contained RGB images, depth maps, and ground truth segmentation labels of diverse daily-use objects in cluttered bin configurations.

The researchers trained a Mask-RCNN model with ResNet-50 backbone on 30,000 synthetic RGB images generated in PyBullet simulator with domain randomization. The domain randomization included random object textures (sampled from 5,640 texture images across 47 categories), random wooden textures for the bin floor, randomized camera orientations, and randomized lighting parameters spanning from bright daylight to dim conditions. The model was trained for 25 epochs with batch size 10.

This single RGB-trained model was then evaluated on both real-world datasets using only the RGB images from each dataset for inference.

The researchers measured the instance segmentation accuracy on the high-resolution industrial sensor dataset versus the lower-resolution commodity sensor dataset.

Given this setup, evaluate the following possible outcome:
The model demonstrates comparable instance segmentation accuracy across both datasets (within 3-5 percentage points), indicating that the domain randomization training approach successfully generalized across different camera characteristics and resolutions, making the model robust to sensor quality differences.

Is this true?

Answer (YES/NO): NO